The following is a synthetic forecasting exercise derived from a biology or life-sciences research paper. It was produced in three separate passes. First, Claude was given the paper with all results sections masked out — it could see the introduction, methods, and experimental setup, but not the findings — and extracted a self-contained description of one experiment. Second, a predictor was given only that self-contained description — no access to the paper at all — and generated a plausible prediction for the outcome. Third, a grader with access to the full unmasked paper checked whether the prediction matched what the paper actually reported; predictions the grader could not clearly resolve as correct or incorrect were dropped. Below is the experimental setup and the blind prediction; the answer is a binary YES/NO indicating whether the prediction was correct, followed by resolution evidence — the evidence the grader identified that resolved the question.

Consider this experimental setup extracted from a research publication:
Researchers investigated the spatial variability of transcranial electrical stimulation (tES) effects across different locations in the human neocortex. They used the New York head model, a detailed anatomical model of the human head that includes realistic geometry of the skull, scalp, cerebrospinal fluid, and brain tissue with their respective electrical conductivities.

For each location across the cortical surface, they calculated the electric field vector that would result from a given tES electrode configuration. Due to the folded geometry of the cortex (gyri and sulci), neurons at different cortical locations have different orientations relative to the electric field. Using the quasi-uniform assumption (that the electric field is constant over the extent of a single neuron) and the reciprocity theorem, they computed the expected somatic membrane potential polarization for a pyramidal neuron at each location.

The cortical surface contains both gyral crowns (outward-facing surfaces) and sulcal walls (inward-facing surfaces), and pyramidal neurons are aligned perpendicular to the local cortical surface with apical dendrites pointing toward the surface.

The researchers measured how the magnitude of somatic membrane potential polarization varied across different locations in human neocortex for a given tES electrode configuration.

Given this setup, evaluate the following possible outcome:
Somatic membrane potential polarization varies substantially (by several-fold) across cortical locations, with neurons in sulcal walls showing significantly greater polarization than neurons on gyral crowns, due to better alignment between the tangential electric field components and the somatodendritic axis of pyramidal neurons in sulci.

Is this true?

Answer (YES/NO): NO